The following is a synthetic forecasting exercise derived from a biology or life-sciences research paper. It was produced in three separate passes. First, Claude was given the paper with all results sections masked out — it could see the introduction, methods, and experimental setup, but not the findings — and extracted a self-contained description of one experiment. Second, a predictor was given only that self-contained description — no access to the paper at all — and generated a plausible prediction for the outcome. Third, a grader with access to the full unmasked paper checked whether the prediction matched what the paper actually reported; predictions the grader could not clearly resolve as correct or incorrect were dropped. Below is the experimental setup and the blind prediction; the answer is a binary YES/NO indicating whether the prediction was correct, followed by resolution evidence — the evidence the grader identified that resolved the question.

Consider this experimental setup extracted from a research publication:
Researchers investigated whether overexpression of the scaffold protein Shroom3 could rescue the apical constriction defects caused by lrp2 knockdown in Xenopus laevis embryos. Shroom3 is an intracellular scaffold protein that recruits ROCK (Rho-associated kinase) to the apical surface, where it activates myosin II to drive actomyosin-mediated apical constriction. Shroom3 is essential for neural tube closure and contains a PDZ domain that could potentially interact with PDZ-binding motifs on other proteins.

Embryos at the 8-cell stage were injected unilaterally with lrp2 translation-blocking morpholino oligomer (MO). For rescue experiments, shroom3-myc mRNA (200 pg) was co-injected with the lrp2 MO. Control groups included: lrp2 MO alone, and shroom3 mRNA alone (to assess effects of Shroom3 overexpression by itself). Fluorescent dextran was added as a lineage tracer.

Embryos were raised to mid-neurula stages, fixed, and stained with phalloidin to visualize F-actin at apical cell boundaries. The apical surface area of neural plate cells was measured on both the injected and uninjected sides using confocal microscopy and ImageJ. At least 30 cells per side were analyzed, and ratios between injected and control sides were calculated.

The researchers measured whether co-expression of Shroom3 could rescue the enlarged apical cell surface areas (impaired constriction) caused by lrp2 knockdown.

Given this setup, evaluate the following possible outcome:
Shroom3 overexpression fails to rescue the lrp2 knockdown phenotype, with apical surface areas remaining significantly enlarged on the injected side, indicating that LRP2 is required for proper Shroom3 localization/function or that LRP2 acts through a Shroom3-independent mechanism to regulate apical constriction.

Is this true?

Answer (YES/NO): YES